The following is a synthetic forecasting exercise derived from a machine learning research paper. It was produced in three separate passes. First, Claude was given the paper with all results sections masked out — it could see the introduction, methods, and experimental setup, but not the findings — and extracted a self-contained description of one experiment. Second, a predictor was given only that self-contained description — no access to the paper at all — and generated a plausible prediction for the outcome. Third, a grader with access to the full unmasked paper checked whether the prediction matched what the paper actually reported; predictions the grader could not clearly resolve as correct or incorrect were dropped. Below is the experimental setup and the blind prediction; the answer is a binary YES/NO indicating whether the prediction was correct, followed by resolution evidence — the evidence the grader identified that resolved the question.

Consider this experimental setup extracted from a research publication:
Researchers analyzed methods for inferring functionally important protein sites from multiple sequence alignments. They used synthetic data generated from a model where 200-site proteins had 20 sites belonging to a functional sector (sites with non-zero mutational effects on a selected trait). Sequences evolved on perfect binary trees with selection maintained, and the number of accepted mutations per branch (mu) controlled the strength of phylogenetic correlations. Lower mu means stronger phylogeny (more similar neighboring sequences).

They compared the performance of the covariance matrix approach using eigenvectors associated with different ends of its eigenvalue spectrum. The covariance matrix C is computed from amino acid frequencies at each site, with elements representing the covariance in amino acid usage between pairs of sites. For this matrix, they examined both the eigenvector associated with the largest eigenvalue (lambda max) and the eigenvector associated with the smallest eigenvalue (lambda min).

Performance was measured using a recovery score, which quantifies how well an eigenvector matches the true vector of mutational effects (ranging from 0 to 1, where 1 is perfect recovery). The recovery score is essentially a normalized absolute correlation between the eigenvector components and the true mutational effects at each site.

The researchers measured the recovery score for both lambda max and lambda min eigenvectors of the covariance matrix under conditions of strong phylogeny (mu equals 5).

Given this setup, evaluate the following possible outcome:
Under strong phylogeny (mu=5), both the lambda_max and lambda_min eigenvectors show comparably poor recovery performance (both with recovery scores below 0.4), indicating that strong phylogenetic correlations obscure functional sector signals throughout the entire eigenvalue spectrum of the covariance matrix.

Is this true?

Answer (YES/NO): NO